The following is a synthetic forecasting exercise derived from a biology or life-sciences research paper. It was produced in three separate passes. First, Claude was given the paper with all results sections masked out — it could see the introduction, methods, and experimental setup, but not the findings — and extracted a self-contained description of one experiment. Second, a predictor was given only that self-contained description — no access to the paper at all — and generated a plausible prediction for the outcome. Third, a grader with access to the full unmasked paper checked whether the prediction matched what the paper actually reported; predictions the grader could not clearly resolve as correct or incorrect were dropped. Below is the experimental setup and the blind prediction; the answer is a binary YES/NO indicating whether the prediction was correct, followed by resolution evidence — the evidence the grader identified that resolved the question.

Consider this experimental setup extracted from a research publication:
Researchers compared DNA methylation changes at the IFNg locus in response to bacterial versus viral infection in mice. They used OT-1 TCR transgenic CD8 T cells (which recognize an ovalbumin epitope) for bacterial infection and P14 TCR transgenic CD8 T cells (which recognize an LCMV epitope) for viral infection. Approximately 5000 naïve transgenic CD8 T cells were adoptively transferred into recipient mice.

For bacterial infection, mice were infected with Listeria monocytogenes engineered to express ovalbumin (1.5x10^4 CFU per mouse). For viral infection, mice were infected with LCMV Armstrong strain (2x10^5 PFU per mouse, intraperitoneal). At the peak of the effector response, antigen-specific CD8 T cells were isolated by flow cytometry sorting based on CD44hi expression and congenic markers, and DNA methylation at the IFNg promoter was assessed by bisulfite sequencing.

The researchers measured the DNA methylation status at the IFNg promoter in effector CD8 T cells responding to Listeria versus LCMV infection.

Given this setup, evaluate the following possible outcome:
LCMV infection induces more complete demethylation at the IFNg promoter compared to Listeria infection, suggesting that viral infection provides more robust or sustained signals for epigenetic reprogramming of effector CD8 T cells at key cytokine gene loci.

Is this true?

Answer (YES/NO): NO